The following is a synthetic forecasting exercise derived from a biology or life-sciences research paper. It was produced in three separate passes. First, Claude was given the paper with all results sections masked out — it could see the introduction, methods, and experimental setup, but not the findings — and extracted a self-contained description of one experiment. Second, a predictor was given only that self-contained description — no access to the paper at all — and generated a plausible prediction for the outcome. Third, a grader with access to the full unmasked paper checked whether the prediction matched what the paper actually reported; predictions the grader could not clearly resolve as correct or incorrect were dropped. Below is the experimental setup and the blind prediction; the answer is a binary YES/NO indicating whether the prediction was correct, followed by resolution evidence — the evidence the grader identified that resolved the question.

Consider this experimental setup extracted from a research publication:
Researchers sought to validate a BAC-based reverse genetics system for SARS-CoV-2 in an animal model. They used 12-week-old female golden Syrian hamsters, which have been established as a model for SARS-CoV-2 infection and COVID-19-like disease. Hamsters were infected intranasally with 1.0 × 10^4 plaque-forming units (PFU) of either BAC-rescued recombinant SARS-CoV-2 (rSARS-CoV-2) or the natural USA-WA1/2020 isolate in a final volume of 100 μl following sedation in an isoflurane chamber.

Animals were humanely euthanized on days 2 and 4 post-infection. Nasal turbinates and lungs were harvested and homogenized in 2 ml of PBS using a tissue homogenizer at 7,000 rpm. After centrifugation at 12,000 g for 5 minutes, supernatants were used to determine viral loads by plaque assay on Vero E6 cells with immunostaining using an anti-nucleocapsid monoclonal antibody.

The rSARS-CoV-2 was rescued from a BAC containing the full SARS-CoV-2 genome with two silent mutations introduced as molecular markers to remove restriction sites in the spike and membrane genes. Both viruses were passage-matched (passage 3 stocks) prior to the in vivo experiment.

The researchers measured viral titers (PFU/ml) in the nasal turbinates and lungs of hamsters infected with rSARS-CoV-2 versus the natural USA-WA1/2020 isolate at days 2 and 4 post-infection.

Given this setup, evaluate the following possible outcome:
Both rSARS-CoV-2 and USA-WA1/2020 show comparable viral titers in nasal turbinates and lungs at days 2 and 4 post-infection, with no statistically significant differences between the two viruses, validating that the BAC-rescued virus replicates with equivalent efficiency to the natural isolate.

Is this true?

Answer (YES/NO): YES